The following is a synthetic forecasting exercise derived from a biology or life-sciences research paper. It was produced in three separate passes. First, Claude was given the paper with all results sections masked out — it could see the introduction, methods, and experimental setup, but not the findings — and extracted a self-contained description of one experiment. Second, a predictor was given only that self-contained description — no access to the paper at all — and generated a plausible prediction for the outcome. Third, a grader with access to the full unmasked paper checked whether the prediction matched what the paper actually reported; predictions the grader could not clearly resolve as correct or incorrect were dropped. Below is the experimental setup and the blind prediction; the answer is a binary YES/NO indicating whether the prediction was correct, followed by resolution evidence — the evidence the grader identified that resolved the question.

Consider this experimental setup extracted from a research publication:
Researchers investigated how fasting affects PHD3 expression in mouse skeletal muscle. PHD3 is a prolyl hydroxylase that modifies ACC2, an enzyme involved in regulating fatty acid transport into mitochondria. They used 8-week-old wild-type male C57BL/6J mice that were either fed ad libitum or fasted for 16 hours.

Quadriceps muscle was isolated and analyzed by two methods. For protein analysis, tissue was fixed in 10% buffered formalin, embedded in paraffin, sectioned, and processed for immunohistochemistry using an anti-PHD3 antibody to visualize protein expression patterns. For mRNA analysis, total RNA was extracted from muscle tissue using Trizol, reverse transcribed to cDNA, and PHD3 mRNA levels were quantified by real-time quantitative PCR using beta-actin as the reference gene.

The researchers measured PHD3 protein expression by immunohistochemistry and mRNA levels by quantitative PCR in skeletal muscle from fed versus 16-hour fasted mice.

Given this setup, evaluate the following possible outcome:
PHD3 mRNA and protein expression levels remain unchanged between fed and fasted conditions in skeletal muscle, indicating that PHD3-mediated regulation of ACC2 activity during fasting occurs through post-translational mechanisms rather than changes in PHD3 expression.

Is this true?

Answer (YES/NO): YES